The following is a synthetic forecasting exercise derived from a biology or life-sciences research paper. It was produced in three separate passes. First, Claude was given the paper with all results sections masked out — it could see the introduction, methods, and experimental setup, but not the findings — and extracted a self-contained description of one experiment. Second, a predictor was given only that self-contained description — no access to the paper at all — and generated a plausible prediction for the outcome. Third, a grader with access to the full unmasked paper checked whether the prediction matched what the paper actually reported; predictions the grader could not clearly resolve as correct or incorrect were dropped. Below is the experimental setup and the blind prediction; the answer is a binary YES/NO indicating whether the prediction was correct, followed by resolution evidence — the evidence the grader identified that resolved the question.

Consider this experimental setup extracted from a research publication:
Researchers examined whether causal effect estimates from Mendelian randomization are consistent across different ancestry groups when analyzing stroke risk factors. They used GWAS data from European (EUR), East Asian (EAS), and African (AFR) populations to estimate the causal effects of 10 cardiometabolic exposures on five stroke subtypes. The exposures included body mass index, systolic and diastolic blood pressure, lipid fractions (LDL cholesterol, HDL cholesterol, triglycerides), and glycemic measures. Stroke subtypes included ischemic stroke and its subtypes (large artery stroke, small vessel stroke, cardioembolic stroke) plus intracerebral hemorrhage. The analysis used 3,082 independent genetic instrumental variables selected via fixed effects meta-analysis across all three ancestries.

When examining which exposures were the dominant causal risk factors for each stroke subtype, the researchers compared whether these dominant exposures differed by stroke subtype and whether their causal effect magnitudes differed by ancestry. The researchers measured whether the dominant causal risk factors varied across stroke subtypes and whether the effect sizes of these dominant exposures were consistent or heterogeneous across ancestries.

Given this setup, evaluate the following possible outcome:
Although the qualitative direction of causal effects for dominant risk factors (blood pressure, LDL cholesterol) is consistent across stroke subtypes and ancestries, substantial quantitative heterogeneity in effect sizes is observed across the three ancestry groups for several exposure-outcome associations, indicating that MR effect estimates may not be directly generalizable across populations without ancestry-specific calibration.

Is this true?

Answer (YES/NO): NO